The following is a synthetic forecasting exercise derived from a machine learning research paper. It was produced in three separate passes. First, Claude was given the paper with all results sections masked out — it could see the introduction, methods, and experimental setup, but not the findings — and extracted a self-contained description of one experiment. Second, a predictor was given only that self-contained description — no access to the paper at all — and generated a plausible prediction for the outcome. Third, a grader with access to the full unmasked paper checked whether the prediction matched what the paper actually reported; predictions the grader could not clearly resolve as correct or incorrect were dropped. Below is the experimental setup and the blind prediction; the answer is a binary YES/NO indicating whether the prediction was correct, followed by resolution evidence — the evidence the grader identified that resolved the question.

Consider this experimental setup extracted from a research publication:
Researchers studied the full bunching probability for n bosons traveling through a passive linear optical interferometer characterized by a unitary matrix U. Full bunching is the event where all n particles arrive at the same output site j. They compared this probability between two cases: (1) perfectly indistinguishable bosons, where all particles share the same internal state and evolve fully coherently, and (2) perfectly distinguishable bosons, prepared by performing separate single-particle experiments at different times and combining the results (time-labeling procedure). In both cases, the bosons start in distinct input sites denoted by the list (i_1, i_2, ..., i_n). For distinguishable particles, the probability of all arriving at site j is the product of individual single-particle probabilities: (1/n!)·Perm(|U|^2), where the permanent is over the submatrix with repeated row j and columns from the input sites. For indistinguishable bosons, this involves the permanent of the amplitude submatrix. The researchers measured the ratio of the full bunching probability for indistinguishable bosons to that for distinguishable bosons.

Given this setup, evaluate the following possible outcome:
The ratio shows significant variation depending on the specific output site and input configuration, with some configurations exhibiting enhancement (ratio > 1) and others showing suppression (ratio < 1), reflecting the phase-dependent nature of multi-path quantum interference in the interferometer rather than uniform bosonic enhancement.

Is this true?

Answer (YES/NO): NO